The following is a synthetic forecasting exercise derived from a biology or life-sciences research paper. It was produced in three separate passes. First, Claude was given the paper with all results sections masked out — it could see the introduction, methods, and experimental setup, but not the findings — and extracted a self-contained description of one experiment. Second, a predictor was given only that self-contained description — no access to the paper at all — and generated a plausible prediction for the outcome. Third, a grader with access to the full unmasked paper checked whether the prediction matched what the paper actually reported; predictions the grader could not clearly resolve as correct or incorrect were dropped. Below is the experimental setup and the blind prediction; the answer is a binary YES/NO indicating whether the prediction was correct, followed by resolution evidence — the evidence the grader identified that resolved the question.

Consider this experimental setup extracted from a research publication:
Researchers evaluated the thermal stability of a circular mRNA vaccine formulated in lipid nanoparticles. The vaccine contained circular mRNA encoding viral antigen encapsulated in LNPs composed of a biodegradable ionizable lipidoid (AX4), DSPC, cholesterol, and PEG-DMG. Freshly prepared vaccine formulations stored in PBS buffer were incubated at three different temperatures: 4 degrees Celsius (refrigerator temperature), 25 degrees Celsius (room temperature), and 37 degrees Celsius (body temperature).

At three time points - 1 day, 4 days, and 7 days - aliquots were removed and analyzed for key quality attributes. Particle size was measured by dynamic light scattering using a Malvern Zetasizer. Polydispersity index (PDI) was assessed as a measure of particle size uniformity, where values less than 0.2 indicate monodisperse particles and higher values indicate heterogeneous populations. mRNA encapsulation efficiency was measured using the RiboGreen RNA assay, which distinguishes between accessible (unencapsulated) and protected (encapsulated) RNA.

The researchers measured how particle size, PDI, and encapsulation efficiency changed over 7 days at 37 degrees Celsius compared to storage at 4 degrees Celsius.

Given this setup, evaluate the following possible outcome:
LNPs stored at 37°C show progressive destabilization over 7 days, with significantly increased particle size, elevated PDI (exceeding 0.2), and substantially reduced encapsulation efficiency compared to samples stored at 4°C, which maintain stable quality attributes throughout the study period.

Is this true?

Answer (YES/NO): NO